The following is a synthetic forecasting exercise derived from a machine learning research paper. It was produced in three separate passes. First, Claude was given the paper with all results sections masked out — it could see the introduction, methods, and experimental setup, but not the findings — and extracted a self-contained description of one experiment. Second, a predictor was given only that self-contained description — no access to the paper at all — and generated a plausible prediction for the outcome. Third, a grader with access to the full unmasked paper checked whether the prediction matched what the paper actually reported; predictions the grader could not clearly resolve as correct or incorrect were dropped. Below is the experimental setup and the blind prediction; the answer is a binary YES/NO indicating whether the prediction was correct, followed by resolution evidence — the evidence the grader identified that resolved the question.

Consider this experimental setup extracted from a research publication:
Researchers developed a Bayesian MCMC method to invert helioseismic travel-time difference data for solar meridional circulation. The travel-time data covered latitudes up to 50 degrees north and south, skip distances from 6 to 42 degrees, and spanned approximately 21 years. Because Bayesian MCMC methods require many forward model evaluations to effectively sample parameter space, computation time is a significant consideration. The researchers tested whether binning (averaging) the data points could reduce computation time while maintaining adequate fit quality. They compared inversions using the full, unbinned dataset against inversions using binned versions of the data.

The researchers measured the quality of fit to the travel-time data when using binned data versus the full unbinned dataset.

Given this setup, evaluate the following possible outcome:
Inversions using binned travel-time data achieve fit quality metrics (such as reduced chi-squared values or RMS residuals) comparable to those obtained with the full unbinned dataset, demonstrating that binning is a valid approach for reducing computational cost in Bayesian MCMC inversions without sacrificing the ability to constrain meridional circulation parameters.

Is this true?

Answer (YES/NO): NO